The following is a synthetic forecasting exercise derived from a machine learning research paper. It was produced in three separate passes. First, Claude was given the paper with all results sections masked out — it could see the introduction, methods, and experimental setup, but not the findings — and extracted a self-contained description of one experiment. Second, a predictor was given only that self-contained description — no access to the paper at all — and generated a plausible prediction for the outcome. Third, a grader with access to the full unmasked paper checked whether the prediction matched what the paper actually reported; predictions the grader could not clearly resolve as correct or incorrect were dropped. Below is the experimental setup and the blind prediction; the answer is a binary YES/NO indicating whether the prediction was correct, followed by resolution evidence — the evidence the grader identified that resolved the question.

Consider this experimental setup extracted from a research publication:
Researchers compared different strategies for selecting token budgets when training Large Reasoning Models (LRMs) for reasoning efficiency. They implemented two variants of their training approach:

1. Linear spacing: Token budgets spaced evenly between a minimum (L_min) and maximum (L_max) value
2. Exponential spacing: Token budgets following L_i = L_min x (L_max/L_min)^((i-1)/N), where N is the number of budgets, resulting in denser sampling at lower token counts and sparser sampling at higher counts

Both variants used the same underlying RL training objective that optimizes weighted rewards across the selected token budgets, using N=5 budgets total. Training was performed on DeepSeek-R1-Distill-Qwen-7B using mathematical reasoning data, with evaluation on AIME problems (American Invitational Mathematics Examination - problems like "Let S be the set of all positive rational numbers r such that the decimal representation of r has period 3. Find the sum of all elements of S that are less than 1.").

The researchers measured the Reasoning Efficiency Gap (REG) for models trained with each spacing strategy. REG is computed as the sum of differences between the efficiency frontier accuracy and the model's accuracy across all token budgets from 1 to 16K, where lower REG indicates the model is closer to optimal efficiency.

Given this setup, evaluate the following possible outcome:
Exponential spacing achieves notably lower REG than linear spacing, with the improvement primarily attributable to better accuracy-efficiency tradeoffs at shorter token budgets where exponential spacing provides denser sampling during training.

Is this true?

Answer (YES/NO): NO